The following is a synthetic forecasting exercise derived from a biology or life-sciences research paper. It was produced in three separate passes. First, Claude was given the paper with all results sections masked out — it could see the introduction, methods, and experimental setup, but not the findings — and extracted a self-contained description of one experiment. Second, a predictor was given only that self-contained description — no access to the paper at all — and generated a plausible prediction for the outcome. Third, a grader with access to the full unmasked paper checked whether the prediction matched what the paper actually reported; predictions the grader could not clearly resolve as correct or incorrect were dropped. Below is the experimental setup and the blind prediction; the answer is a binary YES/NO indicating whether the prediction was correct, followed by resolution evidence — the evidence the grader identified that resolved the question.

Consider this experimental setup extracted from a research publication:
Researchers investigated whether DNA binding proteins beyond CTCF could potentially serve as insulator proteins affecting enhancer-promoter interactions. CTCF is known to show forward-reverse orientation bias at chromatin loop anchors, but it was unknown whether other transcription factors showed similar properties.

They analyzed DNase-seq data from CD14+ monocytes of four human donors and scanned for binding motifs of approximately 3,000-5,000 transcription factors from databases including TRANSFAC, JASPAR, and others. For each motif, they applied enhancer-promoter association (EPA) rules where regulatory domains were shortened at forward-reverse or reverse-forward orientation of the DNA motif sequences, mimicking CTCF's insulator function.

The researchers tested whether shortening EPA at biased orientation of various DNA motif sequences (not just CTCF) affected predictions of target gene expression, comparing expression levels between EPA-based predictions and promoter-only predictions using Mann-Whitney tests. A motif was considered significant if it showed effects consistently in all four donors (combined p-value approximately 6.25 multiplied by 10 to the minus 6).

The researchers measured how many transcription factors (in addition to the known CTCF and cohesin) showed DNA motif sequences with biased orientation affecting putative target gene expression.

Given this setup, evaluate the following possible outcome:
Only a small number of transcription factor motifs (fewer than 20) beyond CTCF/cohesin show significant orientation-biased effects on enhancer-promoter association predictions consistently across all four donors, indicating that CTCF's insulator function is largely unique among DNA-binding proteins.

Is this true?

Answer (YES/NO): NO